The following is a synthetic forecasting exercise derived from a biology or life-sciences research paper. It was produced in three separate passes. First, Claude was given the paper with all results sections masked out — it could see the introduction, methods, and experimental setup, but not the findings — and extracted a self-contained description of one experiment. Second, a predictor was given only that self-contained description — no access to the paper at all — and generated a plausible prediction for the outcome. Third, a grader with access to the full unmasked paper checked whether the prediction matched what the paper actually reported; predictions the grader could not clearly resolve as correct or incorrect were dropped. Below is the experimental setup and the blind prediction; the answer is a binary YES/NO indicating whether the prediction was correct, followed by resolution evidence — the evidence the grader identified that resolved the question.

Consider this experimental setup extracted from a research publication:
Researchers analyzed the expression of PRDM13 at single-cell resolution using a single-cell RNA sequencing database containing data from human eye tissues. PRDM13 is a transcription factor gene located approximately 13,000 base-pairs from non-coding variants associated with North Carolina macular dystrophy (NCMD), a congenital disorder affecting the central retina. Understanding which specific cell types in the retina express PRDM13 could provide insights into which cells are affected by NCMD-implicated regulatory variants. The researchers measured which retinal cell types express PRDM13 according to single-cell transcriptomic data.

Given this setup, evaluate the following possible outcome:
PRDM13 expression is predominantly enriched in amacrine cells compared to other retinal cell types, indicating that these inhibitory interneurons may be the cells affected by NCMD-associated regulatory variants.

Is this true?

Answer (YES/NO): YES